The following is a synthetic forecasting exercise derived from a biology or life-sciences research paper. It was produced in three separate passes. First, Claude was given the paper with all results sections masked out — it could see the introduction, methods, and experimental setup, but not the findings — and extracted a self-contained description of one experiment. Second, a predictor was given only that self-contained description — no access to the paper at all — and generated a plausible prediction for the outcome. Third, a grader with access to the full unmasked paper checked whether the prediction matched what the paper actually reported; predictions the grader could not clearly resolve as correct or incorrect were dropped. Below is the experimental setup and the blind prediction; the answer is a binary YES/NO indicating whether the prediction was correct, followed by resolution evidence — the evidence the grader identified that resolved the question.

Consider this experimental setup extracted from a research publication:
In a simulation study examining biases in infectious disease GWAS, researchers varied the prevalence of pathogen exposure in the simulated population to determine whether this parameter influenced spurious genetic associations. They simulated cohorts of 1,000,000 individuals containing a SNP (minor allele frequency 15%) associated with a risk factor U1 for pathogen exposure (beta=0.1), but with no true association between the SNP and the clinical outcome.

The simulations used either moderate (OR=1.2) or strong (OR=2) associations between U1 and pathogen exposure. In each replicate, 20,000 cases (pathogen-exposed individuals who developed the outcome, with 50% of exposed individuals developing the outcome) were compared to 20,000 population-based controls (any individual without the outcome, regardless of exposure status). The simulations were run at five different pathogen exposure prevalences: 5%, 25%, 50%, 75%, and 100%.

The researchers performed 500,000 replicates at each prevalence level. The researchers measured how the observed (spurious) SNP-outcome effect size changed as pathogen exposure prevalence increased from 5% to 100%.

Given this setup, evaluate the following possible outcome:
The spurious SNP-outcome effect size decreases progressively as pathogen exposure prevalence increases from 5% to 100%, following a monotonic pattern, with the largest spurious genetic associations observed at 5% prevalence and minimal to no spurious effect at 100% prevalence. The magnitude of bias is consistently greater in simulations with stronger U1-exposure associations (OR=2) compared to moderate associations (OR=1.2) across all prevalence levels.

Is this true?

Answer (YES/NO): YES